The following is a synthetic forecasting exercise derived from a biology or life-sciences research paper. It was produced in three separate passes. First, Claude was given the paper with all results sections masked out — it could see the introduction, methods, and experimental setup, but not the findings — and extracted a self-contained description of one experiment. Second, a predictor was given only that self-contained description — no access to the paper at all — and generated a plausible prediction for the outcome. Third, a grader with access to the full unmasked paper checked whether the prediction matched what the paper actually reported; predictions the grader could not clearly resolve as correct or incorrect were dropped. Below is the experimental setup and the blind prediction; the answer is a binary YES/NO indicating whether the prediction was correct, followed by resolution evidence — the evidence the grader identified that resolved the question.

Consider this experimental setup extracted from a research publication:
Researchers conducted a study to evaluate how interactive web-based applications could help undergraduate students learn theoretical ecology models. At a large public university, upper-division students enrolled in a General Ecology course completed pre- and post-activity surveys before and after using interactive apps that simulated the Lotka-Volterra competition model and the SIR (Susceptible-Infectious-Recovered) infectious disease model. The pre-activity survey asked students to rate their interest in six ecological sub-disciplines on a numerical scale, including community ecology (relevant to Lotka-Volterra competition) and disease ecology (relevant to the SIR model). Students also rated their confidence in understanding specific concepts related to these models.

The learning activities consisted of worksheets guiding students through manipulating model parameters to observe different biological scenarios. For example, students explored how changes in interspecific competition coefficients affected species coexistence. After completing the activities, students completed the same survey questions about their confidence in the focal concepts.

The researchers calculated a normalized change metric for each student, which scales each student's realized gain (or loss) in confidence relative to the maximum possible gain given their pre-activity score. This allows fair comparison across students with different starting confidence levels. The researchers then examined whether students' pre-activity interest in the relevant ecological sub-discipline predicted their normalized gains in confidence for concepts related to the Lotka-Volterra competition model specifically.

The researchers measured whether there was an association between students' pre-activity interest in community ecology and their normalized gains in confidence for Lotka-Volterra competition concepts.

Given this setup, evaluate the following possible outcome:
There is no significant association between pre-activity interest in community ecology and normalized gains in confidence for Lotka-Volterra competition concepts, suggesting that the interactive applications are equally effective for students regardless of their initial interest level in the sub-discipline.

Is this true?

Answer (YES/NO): NO